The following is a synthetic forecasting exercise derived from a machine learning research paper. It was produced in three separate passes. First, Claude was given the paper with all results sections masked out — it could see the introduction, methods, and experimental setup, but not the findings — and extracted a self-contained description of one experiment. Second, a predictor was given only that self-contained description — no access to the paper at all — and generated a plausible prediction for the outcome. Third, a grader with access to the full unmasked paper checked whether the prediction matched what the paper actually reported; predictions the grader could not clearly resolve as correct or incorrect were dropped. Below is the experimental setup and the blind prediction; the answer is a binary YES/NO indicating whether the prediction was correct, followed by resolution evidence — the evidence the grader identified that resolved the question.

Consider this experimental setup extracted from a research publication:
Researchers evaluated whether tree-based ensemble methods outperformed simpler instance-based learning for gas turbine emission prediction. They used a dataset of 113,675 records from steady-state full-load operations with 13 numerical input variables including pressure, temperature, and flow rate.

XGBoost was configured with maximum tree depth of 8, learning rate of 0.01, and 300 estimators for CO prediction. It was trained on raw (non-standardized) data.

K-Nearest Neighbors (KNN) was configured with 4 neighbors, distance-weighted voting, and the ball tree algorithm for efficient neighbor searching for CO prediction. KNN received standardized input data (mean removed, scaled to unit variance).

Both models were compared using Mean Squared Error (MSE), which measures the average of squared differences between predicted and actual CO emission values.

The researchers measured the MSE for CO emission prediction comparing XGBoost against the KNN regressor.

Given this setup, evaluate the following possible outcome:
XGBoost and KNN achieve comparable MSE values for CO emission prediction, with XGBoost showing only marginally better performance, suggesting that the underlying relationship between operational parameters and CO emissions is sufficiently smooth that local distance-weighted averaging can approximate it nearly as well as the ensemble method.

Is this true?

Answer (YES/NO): NO